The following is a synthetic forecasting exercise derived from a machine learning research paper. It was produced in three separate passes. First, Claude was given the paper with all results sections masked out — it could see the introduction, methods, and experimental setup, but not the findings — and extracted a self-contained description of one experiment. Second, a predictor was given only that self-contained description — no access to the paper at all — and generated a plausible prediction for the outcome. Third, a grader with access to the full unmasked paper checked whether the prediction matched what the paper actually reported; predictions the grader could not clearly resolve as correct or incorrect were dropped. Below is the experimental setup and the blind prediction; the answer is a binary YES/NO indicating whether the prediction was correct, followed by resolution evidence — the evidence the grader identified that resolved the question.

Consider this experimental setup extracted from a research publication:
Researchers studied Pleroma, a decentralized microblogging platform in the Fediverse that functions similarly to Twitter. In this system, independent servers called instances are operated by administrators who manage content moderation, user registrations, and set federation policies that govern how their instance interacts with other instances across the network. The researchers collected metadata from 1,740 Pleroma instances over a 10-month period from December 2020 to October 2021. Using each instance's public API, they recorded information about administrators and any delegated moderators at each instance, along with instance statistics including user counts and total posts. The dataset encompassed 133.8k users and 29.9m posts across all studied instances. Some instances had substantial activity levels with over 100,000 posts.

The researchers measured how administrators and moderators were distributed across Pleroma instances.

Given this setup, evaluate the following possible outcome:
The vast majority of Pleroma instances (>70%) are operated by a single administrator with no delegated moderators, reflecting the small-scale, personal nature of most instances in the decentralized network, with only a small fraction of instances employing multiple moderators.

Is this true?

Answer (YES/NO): YES